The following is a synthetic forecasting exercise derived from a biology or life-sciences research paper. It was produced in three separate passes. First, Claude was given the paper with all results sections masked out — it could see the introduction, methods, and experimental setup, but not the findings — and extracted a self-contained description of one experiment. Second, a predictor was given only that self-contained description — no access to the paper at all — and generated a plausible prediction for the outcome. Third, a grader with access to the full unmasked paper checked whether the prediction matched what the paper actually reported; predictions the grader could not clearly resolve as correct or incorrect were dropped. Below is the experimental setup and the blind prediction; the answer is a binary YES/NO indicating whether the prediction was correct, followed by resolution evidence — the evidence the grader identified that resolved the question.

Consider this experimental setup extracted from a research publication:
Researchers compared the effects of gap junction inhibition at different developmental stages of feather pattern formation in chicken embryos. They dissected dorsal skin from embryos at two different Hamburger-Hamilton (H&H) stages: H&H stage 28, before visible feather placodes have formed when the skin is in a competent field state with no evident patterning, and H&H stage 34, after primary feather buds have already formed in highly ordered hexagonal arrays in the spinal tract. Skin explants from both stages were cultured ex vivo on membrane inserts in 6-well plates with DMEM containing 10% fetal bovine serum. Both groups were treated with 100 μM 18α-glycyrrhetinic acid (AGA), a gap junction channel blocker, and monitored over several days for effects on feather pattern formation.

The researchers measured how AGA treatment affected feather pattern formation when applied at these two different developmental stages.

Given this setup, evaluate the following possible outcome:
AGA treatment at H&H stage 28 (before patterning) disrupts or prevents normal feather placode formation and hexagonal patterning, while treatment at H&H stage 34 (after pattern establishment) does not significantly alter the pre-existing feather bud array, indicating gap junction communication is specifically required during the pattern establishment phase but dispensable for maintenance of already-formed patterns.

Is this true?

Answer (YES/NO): NO